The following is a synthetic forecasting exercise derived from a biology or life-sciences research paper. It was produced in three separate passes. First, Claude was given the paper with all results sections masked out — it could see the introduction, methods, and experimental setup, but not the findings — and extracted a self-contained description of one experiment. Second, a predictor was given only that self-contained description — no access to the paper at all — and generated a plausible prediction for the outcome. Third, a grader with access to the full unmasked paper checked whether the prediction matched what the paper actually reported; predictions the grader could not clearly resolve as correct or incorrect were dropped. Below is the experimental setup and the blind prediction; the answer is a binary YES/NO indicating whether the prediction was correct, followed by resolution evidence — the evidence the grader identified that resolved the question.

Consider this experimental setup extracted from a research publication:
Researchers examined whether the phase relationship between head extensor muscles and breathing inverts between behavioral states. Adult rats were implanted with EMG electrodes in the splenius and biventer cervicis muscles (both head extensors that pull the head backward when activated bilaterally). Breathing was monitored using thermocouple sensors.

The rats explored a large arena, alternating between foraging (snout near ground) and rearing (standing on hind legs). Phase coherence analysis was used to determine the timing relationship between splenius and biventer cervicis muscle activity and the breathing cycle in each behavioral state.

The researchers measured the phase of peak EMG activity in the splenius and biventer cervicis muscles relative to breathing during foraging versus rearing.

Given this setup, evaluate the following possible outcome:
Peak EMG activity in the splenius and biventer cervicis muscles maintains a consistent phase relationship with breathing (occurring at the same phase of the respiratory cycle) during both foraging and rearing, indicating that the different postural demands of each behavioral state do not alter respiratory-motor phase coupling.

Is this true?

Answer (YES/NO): NO